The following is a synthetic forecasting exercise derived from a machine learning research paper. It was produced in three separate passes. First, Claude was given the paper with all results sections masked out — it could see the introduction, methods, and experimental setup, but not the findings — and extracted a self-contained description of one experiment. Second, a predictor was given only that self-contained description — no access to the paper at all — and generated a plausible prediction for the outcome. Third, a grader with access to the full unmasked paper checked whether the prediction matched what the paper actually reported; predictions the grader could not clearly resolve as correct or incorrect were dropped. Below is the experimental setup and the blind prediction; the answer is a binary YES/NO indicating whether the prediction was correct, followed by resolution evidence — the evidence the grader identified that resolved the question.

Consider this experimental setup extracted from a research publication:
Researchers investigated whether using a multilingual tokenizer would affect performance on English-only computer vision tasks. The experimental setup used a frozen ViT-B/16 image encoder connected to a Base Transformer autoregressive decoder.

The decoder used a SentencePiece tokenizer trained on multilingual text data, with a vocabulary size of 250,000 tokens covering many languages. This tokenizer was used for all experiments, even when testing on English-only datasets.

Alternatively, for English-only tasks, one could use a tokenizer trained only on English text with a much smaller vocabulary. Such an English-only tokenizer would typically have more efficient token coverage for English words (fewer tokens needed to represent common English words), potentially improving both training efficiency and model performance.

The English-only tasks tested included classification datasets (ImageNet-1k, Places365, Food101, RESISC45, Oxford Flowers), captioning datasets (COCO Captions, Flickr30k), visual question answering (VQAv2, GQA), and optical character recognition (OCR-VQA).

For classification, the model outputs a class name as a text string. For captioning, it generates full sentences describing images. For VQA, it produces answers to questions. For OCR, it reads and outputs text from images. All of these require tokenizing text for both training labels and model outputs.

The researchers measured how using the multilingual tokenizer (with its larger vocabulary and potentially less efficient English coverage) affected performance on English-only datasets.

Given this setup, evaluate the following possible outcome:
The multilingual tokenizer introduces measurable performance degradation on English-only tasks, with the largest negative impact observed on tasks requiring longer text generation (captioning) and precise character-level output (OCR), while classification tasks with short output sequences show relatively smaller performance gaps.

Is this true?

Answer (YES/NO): NO